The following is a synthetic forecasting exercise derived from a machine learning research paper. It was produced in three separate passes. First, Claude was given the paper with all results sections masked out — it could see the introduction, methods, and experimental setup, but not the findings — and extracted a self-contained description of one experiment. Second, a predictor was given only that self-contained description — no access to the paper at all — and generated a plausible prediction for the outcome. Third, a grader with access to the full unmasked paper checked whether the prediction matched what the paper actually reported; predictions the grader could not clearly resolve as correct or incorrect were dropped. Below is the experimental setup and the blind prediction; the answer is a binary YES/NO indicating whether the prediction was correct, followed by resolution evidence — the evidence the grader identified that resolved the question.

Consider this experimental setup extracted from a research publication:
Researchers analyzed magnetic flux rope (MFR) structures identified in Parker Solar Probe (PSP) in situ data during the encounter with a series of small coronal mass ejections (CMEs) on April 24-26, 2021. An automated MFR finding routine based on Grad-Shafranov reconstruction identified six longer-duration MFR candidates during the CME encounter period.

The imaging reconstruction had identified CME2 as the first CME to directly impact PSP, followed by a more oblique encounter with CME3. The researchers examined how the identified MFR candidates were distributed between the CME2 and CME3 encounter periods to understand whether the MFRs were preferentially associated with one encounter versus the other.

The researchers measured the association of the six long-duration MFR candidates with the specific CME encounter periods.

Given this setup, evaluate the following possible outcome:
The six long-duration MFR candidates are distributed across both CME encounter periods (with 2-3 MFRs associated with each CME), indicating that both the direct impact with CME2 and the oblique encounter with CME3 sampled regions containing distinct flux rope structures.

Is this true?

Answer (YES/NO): NO